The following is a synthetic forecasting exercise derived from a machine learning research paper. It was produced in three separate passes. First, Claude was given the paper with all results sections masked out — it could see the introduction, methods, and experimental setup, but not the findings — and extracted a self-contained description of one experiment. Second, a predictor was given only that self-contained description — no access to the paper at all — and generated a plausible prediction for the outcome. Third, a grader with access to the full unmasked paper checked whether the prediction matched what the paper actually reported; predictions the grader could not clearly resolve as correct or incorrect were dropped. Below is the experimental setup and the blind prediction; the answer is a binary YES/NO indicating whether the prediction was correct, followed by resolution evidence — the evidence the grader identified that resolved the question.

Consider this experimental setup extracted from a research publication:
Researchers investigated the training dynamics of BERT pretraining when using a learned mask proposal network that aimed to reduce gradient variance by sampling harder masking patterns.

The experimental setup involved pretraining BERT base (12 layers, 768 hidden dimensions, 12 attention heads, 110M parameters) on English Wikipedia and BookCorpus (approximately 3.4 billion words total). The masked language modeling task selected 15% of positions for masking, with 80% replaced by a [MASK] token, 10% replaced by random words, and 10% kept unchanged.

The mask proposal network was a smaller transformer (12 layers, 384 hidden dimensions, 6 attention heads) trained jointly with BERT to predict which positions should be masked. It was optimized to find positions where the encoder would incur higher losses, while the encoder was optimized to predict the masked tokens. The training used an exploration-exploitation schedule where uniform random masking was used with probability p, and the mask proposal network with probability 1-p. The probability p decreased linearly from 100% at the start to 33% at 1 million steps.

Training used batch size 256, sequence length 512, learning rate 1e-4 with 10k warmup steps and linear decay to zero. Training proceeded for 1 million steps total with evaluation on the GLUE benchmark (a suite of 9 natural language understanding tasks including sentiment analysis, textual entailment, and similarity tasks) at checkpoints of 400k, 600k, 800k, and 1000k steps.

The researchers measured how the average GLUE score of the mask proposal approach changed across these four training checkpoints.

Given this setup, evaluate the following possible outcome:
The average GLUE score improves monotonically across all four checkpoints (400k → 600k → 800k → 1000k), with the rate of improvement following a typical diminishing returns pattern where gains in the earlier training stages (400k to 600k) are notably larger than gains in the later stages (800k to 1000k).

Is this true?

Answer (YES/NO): NO